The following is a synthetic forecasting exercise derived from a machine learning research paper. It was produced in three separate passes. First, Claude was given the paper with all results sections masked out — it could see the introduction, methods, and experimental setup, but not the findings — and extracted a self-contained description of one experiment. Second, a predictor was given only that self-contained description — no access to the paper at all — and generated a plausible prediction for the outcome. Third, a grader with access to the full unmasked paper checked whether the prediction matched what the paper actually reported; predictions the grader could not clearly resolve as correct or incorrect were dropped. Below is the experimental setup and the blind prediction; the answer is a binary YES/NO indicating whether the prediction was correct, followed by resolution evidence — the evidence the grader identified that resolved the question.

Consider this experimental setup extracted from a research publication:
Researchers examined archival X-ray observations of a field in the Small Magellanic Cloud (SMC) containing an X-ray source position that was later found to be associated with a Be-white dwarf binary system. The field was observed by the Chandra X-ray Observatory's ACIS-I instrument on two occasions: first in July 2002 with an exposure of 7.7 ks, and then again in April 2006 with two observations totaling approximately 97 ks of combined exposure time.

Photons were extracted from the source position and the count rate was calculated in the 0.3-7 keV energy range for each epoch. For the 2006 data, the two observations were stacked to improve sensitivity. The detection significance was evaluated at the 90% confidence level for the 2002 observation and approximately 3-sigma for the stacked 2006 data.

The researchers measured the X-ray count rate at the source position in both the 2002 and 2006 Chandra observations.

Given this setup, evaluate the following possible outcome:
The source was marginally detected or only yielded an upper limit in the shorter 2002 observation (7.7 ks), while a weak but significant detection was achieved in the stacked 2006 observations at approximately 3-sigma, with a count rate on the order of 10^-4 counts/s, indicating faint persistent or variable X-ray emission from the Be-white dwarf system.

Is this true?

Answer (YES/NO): NO